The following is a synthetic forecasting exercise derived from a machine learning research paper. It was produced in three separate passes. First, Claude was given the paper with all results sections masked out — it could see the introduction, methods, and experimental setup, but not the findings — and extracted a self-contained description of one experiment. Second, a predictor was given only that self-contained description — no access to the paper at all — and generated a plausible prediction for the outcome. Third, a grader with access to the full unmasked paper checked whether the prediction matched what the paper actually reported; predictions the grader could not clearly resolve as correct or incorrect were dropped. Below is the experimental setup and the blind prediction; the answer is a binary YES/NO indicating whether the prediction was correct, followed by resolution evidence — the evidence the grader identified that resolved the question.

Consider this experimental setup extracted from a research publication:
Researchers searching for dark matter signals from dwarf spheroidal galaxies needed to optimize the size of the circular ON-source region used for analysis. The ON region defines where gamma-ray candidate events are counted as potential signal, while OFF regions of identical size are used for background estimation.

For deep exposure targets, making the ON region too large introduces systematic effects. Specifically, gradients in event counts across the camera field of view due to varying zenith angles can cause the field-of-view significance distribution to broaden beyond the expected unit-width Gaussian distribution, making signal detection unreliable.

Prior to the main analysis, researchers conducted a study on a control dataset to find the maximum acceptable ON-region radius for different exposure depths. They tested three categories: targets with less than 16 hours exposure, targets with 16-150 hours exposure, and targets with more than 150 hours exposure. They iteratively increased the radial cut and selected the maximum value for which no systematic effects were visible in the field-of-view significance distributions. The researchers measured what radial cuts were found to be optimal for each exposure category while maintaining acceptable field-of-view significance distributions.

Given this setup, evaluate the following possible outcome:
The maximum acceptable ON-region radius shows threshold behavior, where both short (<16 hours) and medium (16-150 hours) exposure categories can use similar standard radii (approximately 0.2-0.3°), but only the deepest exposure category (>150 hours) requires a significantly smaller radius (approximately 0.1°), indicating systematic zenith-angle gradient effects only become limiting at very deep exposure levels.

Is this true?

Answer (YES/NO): NO